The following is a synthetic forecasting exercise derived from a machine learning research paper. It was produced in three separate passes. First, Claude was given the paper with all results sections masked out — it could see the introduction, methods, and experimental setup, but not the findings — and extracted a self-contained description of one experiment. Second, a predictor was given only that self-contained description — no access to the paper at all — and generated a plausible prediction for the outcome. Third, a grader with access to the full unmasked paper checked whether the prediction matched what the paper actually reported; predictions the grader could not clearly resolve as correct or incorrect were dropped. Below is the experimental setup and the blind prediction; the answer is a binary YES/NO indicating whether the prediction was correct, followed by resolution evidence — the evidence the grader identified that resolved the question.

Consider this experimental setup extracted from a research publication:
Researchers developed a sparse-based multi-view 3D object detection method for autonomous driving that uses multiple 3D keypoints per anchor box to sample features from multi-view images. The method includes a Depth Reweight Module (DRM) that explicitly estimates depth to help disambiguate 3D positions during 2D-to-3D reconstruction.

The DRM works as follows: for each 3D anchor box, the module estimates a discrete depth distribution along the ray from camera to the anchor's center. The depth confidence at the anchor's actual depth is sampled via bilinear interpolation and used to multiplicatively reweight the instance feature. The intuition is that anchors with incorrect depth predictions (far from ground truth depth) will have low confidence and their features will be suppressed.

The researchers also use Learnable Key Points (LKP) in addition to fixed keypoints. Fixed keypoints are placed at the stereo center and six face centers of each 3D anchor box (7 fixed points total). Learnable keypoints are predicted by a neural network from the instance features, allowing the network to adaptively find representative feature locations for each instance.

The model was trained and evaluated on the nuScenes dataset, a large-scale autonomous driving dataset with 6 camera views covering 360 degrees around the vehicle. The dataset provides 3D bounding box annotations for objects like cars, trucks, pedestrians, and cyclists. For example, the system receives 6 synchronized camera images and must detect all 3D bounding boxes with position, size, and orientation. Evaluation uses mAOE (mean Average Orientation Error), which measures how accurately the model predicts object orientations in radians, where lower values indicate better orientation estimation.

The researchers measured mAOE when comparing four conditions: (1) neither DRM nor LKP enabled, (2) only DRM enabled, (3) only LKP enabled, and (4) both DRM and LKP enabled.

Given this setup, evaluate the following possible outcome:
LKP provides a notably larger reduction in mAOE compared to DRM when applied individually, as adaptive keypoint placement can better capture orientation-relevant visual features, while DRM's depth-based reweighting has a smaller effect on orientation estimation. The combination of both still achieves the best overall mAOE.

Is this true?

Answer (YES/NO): NO